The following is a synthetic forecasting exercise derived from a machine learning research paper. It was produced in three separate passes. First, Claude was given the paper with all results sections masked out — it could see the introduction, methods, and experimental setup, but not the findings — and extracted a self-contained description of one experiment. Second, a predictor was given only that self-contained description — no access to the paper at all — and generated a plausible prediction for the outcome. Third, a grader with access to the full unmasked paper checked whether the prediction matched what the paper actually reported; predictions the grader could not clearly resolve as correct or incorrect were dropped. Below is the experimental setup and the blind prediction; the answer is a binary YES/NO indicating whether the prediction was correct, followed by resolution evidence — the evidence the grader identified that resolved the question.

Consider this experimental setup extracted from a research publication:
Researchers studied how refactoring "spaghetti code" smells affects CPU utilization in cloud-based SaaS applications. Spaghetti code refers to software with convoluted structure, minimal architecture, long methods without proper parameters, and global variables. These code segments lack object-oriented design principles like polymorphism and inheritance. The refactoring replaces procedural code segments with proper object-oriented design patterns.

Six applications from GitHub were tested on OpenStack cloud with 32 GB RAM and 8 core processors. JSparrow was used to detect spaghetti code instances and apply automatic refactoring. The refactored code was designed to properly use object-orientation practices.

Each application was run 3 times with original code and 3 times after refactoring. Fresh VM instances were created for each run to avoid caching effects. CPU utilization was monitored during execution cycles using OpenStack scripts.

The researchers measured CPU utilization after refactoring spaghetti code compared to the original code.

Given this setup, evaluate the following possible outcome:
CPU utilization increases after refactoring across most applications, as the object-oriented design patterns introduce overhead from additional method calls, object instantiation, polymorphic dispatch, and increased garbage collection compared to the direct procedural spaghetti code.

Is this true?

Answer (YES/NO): NO